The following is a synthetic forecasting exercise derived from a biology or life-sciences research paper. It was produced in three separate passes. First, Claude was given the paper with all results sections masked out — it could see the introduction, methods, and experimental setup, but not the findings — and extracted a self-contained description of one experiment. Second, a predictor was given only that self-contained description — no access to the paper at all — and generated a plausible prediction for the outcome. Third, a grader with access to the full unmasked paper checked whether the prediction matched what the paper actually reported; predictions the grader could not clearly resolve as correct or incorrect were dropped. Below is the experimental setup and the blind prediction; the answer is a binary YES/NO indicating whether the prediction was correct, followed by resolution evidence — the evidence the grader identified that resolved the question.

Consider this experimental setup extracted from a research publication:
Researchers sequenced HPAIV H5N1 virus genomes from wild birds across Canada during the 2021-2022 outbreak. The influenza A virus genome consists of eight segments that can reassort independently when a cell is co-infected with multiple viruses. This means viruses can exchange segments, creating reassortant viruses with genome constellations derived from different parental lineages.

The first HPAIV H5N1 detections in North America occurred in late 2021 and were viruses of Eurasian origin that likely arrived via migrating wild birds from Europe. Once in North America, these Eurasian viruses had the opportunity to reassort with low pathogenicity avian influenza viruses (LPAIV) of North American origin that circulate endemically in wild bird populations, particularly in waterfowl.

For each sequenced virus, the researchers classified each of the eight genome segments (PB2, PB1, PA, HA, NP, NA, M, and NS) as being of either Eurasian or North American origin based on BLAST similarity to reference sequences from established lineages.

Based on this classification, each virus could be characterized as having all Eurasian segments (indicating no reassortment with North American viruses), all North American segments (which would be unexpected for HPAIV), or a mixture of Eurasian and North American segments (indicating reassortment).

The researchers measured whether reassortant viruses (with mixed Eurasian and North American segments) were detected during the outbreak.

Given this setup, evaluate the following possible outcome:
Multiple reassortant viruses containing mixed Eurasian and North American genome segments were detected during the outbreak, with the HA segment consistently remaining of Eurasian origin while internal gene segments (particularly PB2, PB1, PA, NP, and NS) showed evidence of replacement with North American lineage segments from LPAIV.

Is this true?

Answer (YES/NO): YES